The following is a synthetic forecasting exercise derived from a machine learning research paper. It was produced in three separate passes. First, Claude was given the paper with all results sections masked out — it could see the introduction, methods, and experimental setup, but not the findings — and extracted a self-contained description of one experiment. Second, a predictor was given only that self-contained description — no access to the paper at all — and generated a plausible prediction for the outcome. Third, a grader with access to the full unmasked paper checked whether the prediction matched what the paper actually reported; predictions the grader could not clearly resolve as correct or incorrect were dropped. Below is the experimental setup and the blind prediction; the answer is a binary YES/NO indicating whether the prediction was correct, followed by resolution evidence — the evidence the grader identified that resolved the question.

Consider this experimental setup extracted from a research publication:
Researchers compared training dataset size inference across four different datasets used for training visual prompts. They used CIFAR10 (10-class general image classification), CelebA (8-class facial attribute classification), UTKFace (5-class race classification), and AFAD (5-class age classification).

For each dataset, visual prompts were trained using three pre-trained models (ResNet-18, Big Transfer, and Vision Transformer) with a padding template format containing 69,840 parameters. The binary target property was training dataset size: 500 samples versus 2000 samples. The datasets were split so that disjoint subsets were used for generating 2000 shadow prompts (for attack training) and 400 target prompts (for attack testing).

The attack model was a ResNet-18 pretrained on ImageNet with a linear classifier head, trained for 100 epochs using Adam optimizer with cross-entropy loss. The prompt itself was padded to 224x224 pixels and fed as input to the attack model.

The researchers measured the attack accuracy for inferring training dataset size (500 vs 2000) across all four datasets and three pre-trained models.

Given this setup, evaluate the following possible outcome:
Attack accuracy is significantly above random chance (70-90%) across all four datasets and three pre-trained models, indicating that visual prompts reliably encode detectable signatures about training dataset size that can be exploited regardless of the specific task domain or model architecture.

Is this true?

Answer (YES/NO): NO